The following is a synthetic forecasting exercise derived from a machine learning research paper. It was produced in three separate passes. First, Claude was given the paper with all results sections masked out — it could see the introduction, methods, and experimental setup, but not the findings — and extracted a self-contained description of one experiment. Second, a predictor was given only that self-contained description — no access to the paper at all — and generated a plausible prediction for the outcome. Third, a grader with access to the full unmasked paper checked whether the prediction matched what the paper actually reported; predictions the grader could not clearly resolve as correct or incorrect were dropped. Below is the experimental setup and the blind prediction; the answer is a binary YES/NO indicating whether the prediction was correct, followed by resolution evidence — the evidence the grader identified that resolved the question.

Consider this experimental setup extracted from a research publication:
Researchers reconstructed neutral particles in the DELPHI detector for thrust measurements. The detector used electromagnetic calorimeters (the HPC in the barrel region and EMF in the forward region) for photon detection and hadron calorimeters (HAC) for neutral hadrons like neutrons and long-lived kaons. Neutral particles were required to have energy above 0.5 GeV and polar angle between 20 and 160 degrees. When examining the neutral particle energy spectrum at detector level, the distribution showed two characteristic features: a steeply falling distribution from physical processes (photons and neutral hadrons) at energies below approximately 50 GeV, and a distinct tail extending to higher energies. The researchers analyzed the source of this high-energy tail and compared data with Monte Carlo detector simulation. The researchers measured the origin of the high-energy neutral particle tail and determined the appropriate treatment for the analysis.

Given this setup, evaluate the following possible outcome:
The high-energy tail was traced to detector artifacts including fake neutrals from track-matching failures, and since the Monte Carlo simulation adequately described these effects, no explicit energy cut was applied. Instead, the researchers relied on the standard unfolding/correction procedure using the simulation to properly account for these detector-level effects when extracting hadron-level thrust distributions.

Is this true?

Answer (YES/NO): NO